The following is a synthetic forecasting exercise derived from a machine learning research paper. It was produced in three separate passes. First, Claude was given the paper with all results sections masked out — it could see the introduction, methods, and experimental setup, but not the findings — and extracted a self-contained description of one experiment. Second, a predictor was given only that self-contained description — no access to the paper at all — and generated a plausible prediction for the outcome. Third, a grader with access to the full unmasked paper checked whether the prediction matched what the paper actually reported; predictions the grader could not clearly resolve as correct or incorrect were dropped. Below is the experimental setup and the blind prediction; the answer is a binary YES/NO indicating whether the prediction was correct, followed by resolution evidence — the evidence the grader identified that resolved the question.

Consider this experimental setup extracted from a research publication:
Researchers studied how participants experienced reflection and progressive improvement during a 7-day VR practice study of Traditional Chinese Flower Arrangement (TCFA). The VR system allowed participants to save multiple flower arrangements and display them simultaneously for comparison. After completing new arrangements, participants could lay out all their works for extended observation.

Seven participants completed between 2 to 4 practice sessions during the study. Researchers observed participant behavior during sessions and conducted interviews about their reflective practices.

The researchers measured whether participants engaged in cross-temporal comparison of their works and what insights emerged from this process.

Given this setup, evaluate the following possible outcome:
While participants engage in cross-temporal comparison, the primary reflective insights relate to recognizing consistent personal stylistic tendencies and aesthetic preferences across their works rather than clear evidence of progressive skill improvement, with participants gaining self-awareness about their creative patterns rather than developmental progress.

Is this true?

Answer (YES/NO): NO